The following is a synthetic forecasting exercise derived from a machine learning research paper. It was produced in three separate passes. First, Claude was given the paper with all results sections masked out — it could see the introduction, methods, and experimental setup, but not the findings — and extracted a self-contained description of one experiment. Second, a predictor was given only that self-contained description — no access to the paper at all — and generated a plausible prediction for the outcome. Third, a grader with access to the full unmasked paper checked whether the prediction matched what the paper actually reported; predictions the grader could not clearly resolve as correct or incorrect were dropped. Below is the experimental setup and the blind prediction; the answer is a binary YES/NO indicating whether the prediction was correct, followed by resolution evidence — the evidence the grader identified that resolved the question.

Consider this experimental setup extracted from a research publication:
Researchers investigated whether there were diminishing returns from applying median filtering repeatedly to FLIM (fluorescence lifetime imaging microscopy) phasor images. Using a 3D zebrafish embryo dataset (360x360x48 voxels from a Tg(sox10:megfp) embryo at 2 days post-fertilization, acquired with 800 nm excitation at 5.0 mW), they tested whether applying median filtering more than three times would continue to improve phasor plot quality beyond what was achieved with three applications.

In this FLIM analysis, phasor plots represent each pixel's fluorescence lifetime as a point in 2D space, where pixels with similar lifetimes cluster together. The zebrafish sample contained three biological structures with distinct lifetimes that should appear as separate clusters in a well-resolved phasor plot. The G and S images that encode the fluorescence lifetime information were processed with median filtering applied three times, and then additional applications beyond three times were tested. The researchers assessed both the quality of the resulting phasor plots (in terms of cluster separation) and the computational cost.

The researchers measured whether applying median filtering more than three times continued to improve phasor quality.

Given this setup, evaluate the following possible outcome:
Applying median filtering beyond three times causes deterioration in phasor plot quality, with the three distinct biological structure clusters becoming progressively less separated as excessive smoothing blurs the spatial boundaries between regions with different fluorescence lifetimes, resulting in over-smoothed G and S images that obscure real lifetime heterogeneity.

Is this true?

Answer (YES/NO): NO